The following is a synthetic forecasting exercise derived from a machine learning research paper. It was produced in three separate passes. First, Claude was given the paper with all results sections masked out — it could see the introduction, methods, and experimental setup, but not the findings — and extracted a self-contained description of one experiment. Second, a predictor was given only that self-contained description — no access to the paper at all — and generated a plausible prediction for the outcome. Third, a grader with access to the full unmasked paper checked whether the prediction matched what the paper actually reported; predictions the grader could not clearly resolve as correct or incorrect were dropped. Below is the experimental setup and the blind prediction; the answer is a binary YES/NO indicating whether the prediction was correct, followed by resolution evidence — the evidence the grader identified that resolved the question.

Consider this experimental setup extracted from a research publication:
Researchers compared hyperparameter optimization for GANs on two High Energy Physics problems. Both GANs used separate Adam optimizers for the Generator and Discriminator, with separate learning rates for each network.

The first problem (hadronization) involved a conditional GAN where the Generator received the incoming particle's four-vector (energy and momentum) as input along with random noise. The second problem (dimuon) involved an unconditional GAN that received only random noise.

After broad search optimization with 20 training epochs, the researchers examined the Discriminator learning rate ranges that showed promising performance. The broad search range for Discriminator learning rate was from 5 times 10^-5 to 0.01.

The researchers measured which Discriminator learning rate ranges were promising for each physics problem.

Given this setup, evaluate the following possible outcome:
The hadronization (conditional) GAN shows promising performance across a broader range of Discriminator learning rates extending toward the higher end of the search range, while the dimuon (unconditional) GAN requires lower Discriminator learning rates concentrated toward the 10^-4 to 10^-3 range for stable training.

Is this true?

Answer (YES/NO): NO